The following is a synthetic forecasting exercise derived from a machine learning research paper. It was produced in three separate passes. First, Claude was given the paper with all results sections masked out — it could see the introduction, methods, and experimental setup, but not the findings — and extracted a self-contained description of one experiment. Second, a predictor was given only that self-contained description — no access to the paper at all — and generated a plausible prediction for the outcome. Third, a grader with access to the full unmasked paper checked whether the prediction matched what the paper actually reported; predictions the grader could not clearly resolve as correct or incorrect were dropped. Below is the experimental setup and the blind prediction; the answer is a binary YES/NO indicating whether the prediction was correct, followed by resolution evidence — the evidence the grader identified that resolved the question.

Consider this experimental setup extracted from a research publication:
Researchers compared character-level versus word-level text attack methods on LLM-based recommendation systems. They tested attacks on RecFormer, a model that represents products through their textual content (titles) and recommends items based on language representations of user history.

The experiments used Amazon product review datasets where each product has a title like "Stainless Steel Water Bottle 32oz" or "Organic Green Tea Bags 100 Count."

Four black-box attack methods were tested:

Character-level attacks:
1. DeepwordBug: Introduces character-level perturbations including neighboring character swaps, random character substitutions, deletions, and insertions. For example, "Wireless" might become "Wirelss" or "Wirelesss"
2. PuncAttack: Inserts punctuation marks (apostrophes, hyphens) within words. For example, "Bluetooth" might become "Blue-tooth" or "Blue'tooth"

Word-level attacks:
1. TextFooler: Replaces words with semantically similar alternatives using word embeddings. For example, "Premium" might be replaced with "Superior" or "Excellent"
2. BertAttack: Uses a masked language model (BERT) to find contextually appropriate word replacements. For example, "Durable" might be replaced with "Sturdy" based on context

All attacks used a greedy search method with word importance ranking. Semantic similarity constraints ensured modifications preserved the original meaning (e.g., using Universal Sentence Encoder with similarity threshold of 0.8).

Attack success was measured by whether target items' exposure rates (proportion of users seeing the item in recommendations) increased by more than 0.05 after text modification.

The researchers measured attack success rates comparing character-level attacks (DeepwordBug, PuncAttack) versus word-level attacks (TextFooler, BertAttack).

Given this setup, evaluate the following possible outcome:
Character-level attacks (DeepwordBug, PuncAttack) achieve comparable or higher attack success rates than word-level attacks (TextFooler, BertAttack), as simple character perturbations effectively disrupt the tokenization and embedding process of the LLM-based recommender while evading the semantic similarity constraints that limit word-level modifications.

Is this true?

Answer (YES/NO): NO